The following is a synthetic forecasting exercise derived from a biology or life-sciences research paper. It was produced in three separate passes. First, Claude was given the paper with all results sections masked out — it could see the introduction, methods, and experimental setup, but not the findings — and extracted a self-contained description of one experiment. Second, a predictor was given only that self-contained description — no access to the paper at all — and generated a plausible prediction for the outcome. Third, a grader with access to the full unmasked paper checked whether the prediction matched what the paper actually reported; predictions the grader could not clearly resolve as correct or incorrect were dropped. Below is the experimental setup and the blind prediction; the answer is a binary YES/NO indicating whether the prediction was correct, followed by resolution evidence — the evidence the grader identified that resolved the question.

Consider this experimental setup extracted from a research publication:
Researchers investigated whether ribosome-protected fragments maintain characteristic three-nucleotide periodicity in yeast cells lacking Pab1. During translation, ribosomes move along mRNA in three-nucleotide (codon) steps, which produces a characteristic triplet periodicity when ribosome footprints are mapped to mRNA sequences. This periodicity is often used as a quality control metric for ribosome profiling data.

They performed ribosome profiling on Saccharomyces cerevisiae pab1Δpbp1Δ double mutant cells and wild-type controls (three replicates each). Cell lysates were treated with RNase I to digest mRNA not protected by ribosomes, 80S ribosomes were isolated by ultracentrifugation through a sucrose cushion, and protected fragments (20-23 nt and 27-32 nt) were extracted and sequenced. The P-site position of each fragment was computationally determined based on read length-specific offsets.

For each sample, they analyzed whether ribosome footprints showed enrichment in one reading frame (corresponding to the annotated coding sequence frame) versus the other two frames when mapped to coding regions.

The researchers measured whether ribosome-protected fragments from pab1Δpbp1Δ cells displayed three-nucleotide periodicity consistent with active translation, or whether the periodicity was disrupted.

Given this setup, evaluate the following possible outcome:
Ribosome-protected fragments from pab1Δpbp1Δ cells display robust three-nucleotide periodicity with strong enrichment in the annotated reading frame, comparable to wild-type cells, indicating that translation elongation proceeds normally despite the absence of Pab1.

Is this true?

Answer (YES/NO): YES